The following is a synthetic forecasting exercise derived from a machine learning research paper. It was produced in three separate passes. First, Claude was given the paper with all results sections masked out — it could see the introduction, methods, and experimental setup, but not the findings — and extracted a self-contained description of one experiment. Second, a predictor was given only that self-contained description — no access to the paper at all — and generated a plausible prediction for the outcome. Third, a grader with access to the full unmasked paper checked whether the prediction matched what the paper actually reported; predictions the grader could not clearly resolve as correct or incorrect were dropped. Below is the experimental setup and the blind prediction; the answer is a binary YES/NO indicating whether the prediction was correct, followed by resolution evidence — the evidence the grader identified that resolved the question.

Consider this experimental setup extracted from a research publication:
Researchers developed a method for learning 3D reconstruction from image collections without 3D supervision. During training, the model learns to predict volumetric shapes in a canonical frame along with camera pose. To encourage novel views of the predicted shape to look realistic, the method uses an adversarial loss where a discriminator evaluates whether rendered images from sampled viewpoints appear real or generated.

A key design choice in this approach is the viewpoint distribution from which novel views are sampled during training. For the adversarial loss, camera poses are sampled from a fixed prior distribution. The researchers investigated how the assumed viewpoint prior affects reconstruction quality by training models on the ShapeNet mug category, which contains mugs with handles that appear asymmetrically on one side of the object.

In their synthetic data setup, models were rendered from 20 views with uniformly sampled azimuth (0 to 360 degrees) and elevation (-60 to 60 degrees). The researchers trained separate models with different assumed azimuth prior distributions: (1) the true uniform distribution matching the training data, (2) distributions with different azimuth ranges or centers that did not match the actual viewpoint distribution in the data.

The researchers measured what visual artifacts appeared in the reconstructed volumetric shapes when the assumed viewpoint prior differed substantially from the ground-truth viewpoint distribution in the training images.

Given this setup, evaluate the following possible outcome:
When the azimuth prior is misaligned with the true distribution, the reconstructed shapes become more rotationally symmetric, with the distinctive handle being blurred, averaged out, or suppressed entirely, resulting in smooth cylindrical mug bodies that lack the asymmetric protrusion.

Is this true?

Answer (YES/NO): NO